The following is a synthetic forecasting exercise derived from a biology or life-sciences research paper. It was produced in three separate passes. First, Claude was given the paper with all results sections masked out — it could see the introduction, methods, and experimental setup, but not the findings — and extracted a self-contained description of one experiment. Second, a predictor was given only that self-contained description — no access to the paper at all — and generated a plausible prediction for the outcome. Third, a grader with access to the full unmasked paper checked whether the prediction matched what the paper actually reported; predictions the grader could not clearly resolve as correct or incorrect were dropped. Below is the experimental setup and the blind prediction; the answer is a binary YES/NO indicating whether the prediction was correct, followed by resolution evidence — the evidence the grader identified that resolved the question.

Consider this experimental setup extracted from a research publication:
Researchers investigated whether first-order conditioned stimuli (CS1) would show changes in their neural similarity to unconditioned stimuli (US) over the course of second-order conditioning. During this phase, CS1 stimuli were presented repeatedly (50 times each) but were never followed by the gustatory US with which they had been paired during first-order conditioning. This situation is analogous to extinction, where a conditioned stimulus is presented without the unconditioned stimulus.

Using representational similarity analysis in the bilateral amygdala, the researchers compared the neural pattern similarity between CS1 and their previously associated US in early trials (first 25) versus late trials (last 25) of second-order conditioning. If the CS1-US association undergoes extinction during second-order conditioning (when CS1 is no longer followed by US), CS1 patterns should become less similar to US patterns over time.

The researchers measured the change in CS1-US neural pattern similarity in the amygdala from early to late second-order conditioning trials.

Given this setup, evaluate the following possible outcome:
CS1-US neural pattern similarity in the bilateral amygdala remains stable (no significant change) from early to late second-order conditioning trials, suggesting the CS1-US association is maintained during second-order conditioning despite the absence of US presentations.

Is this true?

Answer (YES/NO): YES